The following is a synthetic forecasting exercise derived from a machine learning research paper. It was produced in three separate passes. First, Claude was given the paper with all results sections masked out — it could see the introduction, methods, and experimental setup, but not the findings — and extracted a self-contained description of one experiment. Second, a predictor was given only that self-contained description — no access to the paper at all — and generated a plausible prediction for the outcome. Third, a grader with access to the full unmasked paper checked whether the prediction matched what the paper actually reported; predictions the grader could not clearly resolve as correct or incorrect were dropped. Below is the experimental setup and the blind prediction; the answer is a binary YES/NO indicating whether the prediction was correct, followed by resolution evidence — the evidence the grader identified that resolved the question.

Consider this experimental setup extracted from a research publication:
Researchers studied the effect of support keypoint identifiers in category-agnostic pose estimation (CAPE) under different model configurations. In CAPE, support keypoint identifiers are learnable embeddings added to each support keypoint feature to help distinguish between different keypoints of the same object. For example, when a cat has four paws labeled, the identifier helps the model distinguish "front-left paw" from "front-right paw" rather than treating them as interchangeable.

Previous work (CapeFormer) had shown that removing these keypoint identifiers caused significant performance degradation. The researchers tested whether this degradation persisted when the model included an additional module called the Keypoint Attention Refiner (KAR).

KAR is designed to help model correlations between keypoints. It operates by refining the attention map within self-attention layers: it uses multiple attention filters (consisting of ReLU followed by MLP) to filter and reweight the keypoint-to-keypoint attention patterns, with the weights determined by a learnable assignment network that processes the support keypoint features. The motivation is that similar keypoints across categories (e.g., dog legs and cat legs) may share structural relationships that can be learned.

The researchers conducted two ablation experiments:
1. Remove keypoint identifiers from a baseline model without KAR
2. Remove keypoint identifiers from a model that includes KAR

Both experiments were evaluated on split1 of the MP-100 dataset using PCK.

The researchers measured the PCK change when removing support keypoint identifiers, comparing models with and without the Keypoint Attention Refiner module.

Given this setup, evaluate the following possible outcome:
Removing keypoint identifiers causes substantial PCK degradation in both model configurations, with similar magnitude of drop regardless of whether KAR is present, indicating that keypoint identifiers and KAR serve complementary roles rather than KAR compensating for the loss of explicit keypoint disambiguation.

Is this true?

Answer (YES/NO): NO